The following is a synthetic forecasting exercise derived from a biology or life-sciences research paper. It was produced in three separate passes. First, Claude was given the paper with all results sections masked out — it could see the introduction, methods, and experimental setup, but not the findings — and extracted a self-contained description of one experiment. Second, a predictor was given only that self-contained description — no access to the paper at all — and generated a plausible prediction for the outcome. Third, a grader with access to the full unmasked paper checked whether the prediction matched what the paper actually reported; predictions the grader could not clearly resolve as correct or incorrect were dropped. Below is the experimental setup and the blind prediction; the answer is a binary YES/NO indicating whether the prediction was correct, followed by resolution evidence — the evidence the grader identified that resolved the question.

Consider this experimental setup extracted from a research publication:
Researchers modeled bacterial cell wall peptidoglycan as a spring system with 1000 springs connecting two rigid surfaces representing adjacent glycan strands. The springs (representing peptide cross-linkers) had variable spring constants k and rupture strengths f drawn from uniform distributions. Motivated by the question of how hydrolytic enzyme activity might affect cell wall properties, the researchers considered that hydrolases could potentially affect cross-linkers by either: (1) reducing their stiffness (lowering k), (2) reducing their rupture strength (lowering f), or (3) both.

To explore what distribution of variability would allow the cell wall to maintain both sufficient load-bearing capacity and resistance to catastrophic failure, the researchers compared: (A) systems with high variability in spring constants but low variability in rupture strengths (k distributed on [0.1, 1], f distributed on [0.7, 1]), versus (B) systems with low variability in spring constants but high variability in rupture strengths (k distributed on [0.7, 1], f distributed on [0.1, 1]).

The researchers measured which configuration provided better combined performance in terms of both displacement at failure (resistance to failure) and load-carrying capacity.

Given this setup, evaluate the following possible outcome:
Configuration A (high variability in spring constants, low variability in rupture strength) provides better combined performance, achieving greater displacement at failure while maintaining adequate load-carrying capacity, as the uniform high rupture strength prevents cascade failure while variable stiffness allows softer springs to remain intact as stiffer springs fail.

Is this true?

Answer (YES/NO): YES